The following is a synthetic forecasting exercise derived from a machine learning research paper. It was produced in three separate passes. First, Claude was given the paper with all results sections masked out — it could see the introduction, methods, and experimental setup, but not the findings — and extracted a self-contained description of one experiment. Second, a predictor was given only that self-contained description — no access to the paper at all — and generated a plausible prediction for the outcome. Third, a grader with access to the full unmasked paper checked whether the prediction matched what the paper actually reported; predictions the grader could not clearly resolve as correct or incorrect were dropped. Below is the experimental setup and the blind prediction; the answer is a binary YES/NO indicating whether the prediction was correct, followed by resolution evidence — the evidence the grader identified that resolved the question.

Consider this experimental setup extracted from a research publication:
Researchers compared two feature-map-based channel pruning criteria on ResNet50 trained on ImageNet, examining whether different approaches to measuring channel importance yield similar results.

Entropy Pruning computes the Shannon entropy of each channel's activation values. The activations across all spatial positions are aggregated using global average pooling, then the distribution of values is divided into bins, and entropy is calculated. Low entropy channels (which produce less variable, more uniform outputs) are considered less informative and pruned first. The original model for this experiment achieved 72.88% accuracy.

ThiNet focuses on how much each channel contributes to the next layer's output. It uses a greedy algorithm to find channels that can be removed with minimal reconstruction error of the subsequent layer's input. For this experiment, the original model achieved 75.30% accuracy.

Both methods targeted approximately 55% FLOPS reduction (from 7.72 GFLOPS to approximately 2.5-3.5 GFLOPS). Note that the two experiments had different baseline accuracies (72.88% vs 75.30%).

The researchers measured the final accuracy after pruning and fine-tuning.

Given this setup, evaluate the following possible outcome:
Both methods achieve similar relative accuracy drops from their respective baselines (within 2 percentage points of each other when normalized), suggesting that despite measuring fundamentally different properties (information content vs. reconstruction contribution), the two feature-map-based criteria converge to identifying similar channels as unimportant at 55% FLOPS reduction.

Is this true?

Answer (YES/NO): YES